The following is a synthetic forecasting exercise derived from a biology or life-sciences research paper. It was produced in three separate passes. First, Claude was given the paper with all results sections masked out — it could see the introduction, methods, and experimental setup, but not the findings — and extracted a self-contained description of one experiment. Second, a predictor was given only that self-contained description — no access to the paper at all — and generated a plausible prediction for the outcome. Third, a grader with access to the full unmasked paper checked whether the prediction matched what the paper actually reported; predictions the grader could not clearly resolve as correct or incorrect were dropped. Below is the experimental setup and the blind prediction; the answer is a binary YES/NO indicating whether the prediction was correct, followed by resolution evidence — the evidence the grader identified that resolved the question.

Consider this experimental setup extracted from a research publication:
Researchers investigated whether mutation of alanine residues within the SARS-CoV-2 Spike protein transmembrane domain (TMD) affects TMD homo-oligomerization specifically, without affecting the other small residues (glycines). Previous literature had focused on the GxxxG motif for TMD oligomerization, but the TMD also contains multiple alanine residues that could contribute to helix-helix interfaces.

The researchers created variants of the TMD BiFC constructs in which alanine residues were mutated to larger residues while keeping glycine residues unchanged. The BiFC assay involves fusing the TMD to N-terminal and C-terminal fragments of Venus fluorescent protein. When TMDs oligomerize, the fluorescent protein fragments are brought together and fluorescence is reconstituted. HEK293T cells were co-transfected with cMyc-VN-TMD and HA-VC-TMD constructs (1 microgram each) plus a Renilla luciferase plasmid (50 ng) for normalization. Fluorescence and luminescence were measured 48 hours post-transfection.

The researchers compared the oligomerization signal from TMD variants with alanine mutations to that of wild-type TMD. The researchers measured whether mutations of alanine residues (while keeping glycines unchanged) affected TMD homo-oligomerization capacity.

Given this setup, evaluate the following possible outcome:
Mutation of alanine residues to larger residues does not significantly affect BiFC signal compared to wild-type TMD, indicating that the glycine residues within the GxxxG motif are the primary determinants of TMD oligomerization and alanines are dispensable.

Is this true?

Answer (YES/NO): NO